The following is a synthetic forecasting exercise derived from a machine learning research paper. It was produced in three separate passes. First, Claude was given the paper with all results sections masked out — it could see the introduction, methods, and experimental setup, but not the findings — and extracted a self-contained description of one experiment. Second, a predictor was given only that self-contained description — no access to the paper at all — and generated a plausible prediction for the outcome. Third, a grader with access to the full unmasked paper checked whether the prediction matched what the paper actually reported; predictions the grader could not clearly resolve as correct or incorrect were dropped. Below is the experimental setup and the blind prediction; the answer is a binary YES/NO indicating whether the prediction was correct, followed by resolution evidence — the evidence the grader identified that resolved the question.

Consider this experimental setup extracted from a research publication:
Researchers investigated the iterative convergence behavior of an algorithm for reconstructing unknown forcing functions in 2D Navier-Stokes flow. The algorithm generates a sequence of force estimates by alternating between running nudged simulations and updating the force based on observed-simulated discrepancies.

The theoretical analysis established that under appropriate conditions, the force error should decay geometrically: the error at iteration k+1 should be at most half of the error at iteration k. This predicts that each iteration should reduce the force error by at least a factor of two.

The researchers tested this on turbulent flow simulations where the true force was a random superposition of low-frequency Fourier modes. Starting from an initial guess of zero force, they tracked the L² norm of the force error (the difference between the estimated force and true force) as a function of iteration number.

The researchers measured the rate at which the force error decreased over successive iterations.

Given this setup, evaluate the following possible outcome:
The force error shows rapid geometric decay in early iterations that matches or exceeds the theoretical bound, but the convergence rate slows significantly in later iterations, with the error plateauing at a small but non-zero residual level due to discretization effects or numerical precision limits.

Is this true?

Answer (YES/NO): NO